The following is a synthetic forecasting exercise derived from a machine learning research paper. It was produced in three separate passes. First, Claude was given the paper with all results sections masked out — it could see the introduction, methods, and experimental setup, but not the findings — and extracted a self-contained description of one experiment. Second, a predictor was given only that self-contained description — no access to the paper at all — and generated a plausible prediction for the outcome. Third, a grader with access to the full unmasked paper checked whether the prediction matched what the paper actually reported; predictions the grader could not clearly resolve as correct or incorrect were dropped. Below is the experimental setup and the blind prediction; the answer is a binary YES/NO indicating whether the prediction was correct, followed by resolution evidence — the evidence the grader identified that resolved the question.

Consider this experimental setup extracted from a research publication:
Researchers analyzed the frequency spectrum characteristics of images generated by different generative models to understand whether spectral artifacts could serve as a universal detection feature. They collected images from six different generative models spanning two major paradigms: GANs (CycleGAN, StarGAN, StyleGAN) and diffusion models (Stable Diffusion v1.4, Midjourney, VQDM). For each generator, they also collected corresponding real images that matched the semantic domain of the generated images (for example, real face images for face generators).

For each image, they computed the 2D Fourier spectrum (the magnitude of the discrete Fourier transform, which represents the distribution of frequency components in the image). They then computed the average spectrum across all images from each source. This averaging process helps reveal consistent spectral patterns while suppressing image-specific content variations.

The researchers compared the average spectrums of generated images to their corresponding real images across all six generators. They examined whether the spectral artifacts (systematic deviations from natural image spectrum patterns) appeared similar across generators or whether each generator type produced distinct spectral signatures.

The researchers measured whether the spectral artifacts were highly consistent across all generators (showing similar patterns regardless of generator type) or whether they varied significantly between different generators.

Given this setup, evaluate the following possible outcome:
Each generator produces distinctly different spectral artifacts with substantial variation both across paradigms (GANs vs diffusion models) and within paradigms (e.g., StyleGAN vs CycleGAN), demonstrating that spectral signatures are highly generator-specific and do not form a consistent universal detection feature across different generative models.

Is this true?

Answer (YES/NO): YES